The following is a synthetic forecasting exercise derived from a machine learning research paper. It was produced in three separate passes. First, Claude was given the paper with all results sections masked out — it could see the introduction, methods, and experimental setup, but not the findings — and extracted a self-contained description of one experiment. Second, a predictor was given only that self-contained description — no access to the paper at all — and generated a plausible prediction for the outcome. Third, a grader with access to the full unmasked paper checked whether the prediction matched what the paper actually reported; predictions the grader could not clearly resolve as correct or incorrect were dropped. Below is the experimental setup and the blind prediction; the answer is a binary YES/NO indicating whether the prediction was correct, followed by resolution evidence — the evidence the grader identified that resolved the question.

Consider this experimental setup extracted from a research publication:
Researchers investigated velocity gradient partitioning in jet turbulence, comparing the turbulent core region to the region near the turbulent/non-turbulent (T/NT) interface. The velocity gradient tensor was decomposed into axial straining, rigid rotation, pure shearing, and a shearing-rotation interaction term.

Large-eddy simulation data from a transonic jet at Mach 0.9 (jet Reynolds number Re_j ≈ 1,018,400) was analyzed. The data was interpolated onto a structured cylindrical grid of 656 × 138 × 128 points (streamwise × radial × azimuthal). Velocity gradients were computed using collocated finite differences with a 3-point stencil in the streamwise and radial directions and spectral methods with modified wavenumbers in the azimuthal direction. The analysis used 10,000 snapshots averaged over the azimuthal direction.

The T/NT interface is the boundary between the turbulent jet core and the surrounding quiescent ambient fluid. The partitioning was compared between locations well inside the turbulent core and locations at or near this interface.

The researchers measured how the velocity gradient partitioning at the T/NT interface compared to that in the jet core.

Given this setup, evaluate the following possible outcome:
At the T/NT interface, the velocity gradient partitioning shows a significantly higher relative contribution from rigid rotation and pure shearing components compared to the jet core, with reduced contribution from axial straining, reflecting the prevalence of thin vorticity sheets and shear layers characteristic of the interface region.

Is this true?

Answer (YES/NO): NO